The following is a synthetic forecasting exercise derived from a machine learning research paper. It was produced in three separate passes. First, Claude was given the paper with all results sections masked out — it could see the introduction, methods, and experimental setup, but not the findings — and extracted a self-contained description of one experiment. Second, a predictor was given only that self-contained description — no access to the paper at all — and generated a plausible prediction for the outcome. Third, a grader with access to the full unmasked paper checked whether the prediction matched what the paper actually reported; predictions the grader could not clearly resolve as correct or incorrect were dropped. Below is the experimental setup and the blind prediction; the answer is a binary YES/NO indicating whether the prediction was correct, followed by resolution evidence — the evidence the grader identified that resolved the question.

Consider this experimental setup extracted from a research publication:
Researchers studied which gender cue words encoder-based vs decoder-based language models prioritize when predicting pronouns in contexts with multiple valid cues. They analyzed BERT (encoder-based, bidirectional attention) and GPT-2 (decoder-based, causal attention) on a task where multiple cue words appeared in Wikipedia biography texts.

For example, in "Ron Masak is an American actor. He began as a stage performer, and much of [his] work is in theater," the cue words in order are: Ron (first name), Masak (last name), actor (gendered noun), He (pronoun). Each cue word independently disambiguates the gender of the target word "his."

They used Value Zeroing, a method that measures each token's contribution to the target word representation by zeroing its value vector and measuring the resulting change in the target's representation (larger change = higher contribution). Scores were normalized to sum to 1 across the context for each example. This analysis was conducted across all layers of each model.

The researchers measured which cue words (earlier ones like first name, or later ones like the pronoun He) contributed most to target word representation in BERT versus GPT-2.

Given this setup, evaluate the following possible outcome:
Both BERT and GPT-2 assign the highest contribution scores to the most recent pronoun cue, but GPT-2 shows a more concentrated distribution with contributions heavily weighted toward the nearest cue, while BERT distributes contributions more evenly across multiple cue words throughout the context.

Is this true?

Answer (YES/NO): NO